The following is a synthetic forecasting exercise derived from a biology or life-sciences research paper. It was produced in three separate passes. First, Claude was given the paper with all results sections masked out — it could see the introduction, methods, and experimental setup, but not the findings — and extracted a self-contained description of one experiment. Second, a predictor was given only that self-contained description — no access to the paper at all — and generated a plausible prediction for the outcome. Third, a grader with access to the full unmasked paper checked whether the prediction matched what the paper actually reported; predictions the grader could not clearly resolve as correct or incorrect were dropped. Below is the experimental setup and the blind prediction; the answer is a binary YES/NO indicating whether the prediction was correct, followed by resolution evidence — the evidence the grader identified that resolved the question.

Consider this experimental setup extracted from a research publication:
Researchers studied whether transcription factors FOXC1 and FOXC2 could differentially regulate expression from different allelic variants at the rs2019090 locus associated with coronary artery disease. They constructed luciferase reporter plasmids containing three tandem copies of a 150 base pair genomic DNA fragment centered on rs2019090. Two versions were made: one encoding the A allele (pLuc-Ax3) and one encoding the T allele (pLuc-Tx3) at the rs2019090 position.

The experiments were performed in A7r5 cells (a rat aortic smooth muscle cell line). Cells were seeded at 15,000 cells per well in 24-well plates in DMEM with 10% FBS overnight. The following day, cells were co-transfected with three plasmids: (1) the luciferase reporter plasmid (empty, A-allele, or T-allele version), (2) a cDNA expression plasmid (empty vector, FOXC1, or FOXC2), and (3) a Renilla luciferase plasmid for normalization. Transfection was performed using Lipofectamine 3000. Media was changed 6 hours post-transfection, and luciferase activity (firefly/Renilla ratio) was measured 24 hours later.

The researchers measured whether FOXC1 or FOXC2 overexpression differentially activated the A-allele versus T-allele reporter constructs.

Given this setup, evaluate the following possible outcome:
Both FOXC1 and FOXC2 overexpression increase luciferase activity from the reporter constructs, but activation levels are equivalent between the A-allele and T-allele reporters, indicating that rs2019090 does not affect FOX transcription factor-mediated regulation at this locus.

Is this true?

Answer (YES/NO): NO